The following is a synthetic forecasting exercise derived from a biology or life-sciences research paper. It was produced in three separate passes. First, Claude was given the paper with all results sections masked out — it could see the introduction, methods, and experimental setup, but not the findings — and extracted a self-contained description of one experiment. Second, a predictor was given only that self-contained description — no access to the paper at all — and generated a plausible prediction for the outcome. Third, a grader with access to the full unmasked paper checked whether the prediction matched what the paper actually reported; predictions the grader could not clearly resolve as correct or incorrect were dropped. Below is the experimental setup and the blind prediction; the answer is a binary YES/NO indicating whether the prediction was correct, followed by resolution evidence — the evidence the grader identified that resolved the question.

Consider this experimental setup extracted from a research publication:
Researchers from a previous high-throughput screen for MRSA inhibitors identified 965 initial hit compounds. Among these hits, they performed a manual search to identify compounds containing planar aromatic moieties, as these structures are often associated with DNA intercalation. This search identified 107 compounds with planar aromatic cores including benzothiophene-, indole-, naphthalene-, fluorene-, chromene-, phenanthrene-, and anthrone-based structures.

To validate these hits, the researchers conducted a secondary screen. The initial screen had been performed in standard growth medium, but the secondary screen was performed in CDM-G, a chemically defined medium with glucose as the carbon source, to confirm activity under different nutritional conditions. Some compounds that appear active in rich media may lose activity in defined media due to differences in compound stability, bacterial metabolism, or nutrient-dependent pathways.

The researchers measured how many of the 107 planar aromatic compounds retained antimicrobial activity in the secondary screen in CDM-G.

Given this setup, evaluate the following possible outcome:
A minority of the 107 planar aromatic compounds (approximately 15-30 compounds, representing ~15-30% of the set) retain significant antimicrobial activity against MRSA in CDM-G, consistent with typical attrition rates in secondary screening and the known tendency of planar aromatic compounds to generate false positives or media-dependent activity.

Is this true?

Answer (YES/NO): NO